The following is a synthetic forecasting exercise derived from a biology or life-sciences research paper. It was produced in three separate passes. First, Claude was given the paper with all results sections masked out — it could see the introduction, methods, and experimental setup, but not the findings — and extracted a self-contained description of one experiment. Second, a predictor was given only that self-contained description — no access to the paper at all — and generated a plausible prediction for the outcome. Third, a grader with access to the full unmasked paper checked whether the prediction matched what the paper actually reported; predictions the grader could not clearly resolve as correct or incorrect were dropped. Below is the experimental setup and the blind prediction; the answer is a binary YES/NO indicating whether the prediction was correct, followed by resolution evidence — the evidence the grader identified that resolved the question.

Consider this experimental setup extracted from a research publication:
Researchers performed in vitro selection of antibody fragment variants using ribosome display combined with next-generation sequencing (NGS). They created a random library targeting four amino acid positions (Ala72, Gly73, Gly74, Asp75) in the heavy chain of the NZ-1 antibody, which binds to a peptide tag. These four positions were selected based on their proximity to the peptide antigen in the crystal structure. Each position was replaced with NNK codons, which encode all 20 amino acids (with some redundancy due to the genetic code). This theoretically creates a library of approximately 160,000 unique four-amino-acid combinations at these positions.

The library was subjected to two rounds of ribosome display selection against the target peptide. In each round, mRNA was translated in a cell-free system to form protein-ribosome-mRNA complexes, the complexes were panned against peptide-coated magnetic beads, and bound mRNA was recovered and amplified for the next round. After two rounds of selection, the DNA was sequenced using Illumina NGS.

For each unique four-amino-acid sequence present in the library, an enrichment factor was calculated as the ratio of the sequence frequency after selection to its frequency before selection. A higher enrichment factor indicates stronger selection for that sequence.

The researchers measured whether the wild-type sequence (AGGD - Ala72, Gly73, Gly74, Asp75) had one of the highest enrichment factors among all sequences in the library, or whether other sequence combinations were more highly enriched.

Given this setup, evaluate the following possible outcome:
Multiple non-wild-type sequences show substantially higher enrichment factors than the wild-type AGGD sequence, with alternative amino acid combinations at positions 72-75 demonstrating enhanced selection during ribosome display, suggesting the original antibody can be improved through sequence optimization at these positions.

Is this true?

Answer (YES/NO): YES